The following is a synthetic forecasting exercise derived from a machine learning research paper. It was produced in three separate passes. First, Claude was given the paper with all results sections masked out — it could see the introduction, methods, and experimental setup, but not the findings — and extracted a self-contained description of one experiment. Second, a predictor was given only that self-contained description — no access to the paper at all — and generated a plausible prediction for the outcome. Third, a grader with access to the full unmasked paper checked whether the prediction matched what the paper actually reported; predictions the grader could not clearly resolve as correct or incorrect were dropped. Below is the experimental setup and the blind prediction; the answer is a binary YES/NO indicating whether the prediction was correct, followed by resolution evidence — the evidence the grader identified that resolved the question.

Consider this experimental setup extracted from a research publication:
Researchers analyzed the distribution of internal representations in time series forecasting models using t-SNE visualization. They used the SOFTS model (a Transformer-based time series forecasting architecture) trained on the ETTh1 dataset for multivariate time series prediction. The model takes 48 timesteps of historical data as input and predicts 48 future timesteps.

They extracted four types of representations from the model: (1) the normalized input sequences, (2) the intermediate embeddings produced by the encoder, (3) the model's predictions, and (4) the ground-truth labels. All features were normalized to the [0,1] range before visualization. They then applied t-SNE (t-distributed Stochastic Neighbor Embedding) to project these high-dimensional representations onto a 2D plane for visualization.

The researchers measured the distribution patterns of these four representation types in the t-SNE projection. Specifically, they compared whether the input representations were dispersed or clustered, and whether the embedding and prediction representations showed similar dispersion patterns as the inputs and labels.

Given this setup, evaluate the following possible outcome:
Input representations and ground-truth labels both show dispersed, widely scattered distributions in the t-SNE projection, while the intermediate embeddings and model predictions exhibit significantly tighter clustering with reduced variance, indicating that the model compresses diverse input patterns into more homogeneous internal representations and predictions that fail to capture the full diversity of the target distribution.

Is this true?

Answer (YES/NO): YES